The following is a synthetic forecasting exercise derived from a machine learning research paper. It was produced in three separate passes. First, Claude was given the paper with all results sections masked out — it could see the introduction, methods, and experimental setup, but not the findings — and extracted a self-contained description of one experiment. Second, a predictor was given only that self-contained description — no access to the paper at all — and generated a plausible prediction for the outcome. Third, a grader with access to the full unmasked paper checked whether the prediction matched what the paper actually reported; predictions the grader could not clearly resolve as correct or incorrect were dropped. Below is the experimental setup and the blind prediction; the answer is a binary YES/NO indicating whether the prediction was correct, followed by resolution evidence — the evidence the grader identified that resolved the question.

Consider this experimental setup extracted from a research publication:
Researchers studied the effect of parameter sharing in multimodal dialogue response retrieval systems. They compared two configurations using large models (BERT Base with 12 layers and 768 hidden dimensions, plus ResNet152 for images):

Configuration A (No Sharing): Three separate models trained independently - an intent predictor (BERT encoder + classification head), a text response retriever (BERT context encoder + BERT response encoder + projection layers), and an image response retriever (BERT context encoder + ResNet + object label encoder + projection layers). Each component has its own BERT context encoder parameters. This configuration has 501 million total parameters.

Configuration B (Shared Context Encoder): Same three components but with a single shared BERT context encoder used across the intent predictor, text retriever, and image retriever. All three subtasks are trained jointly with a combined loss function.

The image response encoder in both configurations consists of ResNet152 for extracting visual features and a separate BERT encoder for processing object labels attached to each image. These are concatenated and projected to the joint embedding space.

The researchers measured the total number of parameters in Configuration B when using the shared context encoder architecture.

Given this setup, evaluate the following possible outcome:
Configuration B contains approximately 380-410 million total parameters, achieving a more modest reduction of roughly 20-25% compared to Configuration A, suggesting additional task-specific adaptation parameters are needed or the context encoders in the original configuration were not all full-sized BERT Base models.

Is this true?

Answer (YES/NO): NO